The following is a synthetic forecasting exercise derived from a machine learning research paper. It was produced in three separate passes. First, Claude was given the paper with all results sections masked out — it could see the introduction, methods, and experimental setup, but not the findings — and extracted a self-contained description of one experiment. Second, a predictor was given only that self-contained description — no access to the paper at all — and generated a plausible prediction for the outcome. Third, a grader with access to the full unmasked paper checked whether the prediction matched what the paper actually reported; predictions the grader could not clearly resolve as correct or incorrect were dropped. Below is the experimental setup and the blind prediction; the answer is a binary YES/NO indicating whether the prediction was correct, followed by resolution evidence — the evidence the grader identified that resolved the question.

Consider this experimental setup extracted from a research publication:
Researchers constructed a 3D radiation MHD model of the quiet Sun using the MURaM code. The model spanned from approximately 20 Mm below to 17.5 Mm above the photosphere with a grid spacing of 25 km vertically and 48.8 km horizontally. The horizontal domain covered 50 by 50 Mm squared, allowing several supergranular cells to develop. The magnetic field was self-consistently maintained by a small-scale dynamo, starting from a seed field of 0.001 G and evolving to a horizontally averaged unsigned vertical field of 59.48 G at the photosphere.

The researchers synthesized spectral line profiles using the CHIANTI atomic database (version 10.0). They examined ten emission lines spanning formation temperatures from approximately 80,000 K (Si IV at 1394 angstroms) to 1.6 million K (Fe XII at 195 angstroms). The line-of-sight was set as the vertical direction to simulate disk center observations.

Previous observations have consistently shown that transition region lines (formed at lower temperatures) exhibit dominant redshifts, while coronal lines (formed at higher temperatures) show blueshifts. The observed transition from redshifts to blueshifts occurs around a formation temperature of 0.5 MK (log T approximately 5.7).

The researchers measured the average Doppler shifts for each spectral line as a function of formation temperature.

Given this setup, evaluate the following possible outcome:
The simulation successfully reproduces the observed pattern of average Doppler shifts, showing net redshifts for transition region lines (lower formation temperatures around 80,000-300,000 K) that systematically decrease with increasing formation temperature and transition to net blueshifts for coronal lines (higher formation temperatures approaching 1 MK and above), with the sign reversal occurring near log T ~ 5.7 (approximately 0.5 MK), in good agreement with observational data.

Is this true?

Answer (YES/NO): YES